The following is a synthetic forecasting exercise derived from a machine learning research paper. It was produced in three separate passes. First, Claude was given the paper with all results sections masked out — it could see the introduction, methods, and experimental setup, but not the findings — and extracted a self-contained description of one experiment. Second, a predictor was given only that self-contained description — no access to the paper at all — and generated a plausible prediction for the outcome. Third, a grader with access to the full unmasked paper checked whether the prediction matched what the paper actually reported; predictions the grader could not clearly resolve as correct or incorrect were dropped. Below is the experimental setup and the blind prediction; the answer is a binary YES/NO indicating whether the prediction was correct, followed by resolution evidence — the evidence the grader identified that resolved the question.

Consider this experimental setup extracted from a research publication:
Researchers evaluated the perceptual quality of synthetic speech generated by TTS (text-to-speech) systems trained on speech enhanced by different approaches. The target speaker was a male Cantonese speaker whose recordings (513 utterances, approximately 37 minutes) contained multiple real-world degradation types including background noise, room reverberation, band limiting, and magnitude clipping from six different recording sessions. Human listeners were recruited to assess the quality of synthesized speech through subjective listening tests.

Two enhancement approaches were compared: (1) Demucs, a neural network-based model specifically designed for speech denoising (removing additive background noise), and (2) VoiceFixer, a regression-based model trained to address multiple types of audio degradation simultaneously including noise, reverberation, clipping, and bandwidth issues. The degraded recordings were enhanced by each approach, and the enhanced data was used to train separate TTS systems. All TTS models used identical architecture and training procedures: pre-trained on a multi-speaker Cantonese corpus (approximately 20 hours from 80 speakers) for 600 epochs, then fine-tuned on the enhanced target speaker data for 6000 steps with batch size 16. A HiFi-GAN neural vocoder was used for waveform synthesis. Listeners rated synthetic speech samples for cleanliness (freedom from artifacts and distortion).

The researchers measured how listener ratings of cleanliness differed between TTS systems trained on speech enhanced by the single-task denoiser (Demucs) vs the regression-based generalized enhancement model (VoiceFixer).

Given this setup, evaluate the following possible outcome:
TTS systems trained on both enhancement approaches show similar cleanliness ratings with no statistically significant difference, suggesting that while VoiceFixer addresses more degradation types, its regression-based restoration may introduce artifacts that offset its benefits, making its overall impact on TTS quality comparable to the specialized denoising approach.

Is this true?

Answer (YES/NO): NO